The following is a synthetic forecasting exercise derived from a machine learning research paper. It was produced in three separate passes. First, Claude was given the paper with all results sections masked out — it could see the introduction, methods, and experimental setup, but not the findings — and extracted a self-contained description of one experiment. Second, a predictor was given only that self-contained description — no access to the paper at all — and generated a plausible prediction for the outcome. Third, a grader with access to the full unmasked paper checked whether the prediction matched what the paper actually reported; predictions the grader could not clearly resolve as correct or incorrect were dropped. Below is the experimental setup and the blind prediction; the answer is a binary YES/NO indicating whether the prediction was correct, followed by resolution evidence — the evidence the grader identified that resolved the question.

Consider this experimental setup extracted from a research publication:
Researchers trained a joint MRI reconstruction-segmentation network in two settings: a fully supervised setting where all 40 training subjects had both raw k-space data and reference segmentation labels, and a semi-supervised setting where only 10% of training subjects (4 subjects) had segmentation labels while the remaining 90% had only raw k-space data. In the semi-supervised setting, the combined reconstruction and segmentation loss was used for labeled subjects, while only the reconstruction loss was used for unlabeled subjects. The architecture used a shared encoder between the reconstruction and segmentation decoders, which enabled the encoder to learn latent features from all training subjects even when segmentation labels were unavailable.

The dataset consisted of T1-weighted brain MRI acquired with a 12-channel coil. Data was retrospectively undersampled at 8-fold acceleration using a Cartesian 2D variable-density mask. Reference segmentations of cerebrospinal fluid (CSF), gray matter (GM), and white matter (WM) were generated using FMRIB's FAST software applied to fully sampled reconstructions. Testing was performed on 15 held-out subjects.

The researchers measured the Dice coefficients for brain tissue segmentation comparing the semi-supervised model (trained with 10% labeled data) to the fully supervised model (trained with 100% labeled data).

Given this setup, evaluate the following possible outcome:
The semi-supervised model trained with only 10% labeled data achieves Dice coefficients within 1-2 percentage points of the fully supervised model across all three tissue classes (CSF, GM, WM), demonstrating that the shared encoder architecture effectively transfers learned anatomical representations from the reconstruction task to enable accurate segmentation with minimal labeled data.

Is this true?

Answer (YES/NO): YES